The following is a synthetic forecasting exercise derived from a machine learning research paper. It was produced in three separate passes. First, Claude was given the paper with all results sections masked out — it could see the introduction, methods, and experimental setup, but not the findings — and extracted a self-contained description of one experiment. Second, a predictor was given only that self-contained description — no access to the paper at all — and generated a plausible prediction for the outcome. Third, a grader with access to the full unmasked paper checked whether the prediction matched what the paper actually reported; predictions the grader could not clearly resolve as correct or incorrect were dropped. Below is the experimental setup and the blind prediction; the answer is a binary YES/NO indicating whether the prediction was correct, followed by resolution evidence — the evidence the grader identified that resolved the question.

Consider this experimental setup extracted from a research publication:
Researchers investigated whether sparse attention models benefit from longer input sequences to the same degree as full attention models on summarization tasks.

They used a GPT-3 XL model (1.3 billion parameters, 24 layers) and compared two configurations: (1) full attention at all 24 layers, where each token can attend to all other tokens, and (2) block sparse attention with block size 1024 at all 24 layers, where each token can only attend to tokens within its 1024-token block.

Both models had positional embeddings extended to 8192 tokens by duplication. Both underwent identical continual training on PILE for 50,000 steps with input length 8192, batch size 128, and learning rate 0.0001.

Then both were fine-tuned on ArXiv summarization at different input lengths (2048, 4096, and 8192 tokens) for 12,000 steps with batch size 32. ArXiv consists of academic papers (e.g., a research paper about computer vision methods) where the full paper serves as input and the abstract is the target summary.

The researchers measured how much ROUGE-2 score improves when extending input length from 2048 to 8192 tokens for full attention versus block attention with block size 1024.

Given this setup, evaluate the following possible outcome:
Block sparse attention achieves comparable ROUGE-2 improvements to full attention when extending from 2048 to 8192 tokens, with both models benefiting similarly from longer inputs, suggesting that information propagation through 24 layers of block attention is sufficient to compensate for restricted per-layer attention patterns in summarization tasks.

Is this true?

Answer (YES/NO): NO